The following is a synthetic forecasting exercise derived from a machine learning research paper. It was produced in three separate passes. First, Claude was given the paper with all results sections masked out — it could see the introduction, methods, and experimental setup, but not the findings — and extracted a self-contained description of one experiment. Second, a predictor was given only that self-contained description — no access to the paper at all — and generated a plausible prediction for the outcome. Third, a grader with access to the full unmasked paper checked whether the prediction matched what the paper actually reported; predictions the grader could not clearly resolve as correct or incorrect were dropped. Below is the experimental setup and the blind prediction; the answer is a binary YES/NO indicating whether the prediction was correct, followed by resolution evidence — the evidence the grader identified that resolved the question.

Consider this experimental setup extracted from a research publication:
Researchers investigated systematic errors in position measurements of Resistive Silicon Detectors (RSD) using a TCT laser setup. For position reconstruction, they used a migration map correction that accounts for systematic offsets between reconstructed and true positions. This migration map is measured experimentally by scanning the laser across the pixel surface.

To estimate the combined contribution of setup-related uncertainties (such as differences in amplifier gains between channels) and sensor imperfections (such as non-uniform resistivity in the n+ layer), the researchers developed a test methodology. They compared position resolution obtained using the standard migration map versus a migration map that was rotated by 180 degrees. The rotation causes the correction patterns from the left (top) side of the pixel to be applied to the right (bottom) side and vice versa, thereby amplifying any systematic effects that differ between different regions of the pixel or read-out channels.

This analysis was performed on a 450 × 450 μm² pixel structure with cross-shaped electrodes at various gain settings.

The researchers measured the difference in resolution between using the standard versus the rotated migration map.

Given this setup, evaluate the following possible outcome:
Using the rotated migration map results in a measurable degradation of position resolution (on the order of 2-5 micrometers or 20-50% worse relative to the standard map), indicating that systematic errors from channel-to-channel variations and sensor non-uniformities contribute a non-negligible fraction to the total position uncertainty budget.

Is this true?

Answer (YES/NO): NO